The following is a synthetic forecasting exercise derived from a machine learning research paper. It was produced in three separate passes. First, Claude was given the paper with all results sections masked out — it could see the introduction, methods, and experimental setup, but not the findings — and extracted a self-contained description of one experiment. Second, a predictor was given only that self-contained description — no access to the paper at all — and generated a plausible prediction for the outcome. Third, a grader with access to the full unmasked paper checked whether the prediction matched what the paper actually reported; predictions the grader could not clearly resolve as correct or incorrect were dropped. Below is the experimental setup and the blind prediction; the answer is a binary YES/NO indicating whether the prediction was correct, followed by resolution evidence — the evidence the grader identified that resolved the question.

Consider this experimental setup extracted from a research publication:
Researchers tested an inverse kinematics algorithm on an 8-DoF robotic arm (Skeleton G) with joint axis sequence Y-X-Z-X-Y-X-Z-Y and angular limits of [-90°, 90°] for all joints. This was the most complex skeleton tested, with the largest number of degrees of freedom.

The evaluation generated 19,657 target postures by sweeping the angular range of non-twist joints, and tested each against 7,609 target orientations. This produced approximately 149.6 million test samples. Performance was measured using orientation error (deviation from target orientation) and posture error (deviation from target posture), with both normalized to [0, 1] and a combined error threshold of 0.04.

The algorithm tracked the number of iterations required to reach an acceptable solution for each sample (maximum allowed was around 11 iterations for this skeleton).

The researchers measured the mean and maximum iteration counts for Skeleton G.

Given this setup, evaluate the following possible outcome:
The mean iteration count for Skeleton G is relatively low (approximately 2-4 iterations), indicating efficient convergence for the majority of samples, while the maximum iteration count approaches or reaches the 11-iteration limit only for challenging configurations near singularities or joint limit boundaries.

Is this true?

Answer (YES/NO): NO